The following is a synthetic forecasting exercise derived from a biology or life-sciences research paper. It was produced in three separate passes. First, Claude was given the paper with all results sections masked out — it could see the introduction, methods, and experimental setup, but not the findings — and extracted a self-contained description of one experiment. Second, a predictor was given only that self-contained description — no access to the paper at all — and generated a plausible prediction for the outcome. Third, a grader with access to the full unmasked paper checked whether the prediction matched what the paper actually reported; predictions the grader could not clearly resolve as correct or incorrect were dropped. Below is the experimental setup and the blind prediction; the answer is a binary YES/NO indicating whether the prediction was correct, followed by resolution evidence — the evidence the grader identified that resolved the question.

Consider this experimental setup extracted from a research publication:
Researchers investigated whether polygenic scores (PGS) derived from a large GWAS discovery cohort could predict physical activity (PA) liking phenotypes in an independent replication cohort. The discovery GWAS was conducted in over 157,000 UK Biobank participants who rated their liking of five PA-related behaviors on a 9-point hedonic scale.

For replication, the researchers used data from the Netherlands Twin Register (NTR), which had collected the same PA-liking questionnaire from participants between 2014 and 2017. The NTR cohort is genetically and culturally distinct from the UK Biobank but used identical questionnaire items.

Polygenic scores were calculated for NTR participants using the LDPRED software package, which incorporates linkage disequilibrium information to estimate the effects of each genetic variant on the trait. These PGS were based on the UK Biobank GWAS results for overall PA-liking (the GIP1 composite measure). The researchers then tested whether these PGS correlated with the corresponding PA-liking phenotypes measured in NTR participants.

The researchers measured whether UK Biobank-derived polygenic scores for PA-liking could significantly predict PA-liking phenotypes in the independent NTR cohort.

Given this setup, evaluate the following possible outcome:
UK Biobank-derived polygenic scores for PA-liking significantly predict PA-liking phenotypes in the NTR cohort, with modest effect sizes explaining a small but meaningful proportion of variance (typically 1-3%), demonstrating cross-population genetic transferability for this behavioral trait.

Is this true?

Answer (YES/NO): NO